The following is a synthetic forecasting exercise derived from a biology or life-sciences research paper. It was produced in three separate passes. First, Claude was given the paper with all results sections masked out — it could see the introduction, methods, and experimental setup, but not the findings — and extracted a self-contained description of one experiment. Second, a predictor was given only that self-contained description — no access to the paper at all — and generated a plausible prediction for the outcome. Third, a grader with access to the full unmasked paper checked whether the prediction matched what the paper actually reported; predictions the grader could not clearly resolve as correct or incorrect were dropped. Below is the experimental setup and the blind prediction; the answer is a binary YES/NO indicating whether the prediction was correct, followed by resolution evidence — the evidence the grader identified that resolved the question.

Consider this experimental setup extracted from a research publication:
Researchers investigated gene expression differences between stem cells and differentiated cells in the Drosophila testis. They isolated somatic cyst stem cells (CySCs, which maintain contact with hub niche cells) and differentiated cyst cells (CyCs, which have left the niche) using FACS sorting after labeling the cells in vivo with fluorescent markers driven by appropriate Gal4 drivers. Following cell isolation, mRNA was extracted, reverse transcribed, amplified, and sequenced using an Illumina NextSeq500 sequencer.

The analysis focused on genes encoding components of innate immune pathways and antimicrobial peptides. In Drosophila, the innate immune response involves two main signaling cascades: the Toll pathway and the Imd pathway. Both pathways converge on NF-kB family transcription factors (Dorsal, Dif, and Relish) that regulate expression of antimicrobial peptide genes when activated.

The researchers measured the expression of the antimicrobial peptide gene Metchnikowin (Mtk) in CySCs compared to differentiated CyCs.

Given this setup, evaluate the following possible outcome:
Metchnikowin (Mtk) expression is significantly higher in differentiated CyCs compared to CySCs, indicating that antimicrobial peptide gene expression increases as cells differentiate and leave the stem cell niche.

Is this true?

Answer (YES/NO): NO